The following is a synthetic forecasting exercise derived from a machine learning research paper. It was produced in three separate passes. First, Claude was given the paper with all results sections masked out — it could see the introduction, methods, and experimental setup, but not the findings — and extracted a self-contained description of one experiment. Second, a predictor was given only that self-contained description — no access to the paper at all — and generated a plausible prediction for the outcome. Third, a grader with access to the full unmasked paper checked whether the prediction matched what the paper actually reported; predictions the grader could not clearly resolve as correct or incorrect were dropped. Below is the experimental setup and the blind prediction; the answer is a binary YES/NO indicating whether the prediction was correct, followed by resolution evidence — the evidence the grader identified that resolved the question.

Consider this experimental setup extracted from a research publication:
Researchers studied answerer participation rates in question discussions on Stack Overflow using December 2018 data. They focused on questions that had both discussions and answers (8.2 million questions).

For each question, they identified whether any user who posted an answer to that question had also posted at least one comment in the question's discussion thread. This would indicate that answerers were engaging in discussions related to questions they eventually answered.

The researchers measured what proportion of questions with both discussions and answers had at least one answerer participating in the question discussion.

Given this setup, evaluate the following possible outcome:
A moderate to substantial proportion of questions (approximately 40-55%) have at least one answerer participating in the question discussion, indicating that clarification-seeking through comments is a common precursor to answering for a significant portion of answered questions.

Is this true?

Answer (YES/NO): NO